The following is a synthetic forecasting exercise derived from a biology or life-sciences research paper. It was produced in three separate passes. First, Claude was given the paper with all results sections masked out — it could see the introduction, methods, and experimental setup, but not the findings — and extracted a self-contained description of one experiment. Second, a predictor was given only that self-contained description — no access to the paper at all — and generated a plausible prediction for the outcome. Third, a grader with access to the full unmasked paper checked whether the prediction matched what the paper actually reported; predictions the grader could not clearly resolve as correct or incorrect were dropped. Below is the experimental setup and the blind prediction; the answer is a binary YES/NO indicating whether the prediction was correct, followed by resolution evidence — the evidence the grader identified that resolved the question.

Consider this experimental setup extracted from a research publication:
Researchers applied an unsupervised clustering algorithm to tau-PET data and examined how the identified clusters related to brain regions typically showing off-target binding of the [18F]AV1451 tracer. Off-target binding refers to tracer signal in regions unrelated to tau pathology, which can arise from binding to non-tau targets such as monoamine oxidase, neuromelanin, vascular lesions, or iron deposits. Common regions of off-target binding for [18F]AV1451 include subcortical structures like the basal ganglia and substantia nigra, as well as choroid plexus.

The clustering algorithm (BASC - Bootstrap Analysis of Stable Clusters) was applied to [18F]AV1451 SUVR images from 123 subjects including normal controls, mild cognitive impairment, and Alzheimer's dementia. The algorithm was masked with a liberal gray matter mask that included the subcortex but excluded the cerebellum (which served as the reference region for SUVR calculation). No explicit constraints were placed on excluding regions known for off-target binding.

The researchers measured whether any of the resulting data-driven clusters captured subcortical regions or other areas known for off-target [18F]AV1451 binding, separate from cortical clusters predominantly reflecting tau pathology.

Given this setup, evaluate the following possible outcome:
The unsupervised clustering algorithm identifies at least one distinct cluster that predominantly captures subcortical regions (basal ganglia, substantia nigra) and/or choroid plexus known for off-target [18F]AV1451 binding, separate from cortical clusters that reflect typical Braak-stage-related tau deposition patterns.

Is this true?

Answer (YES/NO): NO